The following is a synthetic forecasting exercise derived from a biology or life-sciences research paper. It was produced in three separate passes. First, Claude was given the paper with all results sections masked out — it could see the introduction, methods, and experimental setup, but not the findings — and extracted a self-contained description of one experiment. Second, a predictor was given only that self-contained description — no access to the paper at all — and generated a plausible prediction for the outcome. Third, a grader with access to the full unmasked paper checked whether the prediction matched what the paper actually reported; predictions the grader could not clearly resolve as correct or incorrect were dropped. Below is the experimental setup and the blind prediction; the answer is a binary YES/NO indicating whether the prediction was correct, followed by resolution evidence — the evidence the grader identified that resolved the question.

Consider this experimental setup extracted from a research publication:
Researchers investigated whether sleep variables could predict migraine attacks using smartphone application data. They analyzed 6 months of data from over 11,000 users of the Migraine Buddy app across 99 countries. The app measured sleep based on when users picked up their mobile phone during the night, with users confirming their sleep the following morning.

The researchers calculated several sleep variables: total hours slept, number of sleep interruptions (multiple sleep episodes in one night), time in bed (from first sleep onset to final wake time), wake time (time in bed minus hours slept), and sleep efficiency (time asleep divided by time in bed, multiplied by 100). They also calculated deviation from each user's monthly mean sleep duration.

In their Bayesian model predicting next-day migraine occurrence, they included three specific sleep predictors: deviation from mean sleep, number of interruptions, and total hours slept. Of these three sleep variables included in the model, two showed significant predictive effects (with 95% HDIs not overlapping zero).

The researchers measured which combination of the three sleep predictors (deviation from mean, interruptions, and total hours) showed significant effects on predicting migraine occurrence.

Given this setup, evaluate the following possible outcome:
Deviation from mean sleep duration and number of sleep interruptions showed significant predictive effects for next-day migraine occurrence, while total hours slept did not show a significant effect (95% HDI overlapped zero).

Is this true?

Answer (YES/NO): YES